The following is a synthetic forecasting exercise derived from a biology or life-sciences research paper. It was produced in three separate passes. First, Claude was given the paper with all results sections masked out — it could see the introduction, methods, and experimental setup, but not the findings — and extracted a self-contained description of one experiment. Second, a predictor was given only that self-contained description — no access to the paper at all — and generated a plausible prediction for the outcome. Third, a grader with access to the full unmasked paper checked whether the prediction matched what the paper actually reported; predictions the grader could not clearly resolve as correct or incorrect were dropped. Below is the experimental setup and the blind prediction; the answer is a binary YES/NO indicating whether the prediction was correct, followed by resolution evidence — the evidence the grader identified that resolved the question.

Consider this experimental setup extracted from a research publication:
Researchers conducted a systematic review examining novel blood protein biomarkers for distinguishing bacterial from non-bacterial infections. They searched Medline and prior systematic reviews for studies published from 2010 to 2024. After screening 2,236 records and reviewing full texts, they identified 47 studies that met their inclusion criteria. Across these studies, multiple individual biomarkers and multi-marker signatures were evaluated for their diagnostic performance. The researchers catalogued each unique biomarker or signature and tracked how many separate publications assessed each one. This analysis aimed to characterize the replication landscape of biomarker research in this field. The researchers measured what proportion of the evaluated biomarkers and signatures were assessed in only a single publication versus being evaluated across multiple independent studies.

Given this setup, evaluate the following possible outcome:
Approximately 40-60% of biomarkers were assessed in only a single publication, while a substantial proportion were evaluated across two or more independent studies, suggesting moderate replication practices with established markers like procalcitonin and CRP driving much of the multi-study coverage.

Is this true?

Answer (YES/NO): NO